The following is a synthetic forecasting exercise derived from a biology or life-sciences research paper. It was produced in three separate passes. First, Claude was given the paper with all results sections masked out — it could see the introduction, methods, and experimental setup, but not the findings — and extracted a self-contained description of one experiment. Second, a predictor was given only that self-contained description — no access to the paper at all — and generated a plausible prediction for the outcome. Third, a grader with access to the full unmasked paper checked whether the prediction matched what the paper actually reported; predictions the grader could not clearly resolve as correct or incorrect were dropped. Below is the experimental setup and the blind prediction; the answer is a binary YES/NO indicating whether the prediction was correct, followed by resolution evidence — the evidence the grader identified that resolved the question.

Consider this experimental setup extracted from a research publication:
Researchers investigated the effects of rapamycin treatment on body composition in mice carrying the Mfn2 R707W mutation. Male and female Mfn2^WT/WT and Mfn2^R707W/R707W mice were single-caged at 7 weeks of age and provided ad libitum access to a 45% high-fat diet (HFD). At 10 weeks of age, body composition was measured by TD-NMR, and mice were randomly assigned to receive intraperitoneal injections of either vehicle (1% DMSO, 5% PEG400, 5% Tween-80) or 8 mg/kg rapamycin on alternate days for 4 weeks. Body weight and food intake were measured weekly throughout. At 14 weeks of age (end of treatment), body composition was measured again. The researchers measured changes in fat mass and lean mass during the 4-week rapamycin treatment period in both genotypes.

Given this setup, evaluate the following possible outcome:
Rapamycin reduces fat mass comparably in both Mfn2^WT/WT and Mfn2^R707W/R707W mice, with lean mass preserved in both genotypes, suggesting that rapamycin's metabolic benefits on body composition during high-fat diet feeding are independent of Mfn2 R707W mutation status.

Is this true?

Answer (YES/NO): NO